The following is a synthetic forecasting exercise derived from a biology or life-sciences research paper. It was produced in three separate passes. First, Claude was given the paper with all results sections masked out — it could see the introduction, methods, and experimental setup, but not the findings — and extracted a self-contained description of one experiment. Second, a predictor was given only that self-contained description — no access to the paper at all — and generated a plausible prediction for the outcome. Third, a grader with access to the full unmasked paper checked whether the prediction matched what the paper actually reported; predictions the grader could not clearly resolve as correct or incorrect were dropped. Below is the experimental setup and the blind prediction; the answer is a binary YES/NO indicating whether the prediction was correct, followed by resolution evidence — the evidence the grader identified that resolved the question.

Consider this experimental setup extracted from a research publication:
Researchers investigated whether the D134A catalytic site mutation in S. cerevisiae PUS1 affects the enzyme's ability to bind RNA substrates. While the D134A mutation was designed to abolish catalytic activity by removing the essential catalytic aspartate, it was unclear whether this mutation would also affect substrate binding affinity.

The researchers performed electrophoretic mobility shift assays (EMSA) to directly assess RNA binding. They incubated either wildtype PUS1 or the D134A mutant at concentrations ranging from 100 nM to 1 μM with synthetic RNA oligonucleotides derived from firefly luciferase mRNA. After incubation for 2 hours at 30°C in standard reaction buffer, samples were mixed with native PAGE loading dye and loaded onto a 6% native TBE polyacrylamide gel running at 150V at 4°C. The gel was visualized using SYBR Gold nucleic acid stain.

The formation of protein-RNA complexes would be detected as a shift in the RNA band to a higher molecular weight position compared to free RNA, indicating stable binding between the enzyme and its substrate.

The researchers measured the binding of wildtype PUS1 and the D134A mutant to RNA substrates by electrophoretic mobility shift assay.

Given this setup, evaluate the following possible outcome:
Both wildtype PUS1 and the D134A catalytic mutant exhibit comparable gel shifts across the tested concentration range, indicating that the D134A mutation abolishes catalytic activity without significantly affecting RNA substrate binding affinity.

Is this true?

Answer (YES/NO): YES